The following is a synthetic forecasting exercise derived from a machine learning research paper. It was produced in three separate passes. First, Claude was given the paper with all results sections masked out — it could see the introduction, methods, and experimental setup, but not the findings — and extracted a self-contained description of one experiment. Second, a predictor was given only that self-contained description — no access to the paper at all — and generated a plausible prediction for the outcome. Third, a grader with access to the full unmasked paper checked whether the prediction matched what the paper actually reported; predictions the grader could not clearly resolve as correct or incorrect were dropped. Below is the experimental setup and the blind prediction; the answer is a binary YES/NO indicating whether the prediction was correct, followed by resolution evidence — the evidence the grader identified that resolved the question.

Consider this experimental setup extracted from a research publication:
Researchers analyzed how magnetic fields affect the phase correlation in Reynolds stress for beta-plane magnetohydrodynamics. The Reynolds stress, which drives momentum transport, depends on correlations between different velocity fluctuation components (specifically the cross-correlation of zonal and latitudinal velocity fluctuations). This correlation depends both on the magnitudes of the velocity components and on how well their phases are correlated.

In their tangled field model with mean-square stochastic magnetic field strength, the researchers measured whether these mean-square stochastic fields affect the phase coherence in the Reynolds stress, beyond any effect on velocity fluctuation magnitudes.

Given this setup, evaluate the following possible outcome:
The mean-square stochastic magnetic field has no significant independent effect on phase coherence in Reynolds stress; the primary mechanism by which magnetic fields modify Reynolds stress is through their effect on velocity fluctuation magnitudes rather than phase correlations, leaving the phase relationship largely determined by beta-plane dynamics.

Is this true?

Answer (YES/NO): NO